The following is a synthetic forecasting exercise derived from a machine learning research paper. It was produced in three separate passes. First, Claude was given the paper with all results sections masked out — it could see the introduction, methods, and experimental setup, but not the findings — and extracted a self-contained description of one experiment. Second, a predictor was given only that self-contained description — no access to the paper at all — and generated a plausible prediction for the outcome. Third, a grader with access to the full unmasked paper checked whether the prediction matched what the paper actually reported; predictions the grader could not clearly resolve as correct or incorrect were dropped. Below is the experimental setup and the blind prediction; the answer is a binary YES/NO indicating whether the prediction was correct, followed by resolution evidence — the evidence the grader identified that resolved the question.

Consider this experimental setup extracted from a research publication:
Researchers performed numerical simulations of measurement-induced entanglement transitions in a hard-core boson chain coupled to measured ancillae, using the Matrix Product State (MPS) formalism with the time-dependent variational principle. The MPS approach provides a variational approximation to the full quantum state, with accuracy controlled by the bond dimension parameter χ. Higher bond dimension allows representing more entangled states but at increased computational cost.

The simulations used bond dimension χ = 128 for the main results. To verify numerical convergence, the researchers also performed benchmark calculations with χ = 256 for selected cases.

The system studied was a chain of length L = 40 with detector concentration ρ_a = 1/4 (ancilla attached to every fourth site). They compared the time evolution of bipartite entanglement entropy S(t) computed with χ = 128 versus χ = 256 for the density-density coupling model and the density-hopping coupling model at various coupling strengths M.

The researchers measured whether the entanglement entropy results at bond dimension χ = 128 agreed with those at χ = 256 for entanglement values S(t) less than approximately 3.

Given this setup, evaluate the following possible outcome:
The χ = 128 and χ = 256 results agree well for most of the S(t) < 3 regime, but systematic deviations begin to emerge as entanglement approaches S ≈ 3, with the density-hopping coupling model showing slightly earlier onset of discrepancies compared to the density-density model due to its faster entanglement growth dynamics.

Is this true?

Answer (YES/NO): NO